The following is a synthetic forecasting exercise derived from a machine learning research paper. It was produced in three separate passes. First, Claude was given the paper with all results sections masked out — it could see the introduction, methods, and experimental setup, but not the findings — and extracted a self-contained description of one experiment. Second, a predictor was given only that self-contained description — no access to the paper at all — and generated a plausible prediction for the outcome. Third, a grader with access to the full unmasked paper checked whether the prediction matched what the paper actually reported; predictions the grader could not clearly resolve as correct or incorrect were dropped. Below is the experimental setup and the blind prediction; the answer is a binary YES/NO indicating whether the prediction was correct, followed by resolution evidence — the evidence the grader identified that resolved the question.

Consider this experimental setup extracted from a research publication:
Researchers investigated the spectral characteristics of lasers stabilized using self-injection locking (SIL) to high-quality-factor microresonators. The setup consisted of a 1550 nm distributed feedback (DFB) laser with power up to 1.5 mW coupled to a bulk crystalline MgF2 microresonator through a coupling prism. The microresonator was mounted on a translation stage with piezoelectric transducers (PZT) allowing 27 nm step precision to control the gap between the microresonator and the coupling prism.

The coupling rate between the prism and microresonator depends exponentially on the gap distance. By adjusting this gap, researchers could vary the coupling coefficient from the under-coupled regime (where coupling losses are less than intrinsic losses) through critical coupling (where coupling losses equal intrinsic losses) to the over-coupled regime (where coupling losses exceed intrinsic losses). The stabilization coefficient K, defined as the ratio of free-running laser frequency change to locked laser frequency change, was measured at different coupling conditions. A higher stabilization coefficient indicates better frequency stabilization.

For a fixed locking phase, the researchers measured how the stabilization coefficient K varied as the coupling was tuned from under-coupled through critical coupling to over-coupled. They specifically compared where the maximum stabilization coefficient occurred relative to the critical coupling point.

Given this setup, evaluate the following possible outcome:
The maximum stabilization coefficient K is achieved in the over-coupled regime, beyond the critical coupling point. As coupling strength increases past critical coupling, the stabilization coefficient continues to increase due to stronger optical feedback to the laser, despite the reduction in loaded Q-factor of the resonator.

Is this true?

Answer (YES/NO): NO